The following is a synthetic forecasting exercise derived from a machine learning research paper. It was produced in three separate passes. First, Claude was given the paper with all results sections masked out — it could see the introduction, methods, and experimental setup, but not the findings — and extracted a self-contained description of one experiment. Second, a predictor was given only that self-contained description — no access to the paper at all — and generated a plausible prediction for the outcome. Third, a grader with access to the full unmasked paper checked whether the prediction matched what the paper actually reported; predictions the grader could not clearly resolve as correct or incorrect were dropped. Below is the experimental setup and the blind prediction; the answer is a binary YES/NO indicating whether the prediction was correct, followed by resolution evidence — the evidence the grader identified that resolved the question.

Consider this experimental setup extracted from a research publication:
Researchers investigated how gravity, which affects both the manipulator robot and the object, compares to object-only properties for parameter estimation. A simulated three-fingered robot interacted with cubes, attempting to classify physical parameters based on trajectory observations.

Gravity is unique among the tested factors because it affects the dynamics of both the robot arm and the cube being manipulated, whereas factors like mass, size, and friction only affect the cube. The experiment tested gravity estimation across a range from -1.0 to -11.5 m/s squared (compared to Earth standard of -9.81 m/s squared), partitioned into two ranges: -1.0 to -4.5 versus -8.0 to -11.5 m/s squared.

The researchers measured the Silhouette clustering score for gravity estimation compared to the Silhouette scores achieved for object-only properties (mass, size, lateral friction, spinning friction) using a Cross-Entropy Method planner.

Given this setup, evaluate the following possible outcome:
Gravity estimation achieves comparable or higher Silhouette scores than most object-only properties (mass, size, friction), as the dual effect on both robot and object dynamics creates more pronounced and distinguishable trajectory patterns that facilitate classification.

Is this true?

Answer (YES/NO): NO